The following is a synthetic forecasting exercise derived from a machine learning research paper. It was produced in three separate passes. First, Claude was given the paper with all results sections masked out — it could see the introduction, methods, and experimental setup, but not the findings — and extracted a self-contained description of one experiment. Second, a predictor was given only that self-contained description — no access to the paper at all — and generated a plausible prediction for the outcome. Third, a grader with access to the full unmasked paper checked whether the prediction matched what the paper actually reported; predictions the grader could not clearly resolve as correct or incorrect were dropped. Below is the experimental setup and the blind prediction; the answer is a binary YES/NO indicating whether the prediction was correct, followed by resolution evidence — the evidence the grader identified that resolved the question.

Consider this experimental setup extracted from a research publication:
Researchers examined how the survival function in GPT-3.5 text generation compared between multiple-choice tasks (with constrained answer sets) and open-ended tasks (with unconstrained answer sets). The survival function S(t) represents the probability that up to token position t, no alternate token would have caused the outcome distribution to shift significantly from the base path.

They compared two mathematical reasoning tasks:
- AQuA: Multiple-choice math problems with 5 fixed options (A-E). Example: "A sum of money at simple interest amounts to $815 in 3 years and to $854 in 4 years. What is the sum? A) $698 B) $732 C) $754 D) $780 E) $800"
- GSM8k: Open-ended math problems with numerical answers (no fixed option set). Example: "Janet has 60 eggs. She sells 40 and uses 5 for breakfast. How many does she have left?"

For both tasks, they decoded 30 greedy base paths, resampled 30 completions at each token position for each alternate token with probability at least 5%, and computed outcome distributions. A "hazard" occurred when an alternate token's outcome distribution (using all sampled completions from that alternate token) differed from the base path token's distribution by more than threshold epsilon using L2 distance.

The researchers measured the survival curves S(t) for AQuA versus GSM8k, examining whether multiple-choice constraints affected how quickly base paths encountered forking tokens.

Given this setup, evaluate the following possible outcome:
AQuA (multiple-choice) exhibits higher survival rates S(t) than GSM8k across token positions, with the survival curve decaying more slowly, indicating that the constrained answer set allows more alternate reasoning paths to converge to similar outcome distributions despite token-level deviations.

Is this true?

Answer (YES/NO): YES